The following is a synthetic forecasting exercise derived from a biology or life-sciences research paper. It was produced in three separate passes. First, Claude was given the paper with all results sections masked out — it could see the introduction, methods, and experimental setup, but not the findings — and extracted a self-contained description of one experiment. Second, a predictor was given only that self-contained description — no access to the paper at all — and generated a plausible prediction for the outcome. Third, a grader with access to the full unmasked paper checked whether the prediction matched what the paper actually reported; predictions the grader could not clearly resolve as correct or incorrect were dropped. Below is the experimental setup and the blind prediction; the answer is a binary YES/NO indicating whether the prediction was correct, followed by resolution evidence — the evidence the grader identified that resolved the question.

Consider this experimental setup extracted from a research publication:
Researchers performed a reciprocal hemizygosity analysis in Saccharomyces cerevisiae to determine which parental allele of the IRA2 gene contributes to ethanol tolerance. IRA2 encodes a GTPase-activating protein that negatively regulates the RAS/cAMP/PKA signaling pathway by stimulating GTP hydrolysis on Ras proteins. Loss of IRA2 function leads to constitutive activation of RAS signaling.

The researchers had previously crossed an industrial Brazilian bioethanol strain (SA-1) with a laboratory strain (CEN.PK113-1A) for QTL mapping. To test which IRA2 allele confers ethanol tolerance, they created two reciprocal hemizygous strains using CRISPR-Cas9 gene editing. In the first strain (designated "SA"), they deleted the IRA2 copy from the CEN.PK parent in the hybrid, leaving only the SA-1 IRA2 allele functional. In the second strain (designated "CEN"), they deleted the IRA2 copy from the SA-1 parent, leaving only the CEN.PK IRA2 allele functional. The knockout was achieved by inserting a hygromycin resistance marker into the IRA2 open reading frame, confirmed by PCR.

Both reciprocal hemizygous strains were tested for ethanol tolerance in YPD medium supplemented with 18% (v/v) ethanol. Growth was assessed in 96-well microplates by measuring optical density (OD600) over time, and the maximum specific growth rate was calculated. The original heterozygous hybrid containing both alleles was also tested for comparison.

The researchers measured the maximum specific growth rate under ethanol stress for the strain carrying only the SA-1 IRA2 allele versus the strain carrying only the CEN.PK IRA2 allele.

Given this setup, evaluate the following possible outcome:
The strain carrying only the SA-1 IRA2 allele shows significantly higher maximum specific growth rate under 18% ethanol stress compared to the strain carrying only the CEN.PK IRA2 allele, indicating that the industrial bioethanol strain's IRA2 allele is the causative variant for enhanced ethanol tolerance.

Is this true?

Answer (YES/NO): NO